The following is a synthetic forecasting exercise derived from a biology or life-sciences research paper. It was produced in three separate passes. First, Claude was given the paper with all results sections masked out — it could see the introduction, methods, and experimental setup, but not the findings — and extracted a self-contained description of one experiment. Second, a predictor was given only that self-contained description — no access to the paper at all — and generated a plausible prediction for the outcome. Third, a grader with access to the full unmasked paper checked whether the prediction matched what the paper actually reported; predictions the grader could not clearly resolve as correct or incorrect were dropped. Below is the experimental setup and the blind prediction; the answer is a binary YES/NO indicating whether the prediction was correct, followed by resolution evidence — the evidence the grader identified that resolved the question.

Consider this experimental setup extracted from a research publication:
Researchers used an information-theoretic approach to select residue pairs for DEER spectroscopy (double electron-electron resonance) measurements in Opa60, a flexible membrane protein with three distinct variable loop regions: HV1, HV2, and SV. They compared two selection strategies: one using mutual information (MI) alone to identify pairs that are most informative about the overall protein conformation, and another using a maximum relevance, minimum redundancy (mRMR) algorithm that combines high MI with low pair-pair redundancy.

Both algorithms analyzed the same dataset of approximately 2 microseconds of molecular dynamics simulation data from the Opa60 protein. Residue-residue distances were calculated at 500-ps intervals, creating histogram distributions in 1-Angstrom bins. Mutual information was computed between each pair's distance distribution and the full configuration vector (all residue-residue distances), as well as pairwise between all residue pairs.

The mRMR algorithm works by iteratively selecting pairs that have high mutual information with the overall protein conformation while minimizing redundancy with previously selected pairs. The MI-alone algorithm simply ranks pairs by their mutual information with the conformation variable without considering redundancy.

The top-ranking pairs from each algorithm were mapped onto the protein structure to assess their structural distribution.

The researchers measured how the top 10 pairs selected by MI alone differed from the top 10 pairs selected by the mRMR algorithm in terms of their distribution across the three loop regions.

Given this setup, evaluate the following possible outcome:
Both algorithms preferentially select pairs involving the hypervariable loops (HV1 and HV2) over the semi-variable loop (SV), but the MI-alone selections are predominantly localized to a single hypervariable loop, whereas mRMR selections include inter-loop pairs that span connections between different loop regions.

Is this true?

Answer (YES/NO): NO